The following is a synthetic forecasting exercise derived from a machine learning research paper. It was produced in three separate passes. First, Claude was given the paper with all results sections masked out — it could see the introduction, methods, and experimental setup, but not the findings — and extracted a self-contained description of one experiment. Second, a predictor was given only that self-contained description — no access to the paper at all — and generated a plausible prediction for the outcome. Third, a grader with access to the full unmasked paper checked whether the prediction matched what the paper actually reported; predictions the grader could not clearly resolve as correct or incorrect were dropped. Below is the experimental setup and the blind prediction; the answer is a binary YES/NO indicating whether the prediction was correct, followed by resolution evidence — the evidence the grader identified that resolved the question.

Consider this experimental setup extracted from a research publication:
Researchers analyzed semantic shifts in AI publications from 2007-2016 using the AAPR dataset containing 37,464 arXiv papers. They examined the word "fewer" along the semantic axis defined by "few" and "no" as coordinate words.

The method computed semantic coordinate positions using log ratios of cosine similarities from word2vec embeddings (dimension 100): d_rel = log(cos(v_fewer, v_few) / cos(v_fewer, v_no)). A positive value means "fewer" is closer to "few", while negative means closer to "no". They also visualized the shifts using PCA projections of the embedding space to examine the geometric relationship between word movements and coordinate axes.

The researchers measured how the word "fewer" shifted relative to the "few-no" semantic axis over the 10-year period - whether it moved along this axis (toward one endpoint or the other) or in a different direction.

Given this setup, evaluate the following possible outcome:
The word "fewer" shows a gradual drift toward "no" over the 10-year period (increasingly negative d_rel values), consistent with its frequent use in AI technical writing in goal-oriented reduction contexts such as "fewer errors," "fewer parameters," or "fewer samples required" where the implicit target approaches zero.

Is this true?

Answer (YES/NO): NO